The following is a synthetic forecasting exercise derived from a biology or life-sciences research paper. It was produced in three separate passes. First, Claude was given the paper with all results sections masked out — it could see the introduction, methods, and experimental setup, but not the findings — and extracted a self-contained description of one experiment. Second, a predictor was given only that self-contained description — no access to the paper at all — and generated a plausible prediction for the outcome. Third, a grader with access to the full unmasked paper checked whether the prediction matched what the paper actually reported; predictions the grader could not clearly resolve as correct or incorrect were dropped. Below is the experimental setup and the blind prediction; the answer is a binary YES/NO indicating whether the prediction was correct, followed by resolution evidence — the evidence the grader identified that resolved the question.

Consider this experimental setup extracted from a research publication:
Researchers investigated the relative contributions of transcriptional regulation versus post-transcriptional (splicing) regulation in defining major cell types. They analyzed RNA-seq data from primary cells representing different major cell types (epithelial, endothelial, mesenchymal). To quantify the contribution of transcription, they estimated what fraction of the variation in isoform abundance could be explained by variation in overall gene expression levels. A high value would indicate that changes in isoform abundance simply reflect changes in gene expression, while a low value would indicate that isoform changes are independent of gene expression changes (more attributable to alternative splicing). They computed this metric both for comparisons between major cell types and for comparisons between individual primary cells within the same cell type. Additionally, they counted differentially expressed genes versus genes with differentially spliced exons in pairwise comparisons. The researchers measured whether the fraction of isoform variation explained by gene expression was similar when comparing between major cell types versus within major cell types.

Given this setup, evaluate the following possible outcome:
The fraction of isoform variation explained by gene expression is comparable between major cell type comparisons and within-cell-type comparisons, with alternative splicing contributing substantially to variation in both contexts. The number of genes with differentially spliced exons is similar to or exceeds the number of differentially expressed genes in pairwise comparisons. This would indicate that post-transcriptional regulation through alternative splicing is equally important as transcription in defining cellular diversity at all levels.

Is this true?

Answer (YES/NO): NO